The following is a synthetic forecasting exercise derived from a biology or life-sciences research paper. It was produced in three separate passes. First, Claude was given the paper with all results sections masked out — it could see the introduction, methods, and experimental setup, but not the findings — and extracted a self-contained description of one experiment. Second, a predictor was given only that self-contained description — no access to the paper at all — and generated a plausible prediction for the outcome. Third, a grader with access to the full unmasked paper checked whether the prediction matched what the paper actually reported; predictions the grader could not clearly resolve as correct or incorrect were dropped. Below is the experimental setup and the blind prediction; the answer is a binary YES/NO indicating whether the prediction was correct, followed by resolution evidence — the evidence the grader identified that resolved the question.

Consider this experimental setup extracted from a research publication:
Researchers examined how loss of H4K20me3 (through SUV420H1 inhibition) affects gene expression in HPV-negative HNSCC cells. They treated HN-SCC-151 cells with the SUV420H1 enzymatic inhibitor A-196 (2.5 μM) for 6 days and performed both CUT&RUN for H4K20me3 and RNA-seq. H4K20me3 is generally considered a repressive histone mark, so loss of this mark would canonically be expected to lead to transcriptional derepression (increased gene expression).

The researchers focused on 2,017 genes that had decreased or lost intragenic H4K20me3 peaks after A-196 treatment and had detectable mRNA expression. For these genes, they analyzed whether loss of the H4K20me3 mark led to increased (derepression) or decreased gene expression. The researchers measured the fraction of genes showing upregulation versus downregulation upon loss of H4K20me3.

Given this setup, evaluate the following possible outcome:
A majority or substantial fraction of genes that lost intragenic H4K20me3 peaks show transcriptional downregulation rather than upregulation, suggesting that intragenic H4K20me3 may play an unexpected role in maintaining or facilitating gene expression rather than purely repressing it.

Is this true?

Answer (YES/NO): YES